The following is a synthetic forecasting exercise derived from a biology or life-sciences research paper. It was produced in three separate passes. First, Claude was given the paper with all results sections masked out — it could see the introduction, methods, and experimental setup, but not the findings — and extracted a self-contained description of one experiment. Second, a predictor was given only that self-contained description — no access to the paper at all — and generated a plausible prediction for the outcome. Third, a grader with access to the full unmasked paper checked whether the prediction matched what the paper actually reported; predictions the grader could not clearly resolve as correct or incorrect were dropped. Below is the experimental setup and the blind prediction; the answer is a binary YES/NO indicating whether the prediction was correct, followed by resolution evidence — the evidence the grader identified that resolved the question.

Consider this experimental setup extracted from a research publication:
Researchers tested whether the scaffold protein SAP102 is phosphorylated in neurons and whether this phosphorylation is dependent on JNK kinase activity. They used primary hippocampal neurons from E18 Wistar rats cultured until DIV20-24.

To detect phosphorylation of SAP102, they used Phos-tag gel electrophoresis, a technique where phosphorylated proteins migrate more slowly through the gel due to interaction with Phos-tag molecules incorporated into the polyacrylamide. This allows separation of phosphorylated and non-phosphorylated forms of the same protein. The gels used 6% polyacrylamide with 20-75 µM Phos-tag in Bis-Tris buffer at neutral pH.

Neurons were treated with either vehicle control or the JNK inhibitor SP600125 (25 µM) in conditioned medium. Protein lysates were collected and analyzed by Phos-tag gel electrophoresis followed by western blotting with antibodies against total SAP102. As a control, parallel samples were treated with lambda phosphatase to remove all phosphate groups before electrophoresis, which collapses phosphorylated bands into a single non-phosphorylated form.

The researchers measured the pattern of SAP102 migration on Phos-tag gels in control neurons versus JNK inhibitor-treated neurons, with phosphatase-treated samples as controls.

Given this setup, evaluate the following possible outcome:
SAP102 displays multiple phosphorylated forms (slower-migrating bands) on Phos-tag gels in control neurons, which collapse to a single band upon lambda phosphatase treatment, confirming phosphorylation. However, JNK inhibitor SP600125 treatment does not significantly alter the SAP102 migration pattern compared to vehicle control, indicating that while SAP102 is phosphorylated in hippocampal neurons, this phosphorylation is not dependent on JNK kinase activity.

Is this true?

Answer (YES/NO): NO